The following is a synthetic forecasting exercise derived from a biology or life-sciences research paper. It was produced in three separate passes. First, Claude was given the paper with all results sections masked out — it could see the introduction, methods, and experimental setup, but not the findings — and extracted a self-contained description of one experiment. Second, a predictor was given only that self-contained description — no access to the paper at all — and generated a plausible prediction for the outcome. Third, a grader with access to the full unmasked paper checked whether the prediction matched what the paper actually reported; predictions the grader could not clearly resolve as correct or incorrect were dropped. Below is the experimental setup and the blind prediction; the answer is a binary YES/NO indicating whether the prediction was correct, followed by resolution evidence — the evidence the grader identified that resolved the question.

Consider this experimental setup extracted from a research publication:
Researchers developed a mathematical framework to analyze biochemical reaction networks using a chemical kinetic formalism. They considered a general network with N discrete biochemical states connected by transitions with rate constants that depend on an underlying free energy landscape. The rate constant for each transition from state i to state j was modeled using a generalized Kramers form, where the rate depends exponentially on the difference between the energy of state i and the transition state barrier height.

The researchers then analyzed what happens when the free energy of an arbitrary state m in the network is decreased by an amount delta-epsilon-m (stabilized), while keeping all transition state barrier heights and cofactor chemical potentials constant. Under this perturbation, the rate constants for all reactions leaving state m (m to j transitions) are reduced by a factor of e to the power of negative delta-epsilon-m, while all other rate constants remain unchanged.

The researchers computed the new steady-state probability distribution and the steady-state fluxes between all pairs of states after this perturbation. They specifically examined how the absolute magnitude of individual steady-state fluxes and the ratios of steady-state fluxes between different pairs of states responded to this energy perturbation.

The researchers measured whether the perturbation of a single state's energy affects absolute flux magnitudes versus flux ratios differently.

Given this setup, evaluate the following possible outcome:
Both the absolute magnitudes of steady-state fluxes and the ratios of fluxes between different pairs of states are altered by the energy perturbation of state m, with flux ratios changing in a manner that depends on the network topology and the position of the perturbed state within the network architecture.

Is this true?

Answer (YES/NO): NO